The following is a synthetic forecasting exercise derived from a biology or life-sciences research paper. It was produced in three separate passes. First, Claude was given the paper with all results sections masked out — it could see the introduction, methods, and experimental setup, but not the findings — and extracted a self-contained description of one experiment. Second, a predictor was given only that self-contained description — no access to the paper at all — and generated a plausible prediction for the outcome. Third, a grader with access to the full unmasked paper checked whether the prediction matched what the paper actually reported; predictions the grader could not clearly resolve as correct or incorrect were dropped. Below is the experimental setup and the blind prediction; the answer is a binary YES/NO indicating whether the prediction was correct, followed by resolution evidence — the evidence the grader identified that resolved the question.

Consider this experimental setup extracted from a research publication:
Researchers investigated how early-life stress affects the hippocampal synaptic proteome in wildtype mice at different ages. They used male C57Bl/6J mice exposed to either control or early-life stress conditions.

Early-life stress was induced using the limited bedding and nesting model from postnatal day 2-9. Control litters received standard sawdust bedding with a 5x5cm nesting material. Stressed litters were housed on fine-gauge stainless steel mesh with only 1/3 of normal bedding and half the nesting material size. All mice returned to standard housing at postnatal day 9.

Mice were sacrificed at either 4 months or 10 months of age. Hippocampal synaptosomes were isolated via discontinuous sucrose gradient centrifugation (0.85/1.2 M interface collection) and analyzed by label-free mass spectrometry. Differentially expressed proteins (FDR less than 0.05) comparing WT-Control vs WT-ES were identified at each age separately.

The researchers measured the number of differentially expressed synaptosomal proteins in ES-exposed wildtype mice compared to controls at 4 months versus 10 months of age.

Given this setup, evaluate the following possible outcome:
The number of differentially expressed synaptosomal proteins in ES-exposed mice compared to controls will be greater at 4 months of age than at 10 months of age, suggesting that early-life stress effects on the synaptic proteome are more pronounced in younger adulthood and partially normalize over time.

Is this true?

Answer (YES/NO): YES